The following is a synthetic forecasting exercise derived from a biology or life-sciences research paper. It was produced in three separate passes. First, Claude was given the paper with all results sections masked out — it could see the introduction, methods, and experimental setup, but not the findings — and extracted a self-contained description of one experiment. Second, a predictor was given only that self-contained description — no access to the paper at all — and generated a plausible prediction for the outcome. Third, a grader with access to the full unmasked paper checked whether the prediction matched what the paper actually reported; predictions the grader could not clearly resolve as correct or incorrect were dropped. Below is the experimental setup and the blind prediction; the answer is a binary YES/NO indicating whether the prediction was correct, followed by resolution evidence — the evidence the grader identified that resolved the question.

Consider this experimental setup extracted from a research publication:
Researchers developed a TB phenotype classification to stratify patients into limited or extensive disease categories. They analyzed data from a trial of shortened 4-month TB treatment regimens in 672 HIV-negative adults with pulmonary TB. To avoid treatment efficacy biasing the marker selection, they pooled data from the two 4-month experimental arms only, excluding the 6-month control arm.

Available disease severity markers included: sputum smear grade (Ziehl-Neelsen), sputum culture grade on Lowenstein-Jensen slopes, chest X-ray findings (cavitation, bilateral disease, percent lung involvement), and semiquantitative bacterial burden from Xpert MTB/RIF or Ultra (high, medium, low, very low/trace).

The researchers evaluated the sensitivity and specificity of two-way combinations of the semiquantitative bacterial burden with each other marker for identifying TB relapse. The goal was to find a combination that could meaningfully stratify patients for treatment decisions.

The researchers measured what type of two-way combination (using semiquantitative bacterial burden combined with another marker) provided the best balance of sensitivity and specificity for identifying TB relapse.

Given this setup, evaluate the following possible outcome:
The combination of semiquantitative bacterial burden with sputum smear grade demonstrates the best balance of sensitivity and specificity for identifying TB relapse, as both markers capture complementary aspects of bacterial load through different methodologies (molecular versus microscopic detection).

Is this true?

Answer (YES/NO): NO